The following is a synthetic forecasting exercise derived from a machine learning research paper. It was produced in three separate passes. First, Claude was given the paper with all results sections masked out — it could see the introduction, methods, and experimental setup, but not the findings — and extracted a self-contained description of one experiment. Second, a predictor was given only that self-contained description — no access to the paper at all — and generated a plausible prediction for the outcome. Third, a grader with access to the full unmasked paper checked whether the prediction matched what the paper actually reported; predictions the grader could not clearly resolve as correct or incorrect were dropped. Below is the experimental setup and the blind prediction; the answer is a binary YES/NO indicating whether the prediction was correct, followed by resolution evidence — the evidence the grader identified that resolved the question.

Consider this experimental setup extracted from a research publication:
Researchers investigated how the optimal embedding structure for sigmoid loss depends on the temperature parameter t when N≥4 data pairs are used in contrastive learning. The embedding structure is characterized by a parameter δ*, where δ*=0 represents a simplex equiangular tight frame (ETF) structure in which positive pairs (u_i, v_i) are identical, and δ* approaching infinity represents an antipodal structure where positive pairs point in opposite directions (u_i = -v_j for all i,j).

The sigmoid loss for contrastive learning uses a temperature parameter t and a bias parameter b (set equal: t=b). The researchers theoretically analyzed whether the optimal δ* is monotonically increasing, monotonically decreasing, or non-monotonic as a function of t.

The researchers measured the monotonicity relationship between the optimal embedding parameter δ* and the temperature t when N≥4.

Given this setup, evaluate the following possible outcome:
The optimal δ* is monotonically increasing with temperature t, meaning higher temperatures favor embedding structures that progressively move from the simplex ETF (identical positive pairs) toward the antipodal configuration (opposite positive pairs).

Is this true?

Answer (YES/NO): NO